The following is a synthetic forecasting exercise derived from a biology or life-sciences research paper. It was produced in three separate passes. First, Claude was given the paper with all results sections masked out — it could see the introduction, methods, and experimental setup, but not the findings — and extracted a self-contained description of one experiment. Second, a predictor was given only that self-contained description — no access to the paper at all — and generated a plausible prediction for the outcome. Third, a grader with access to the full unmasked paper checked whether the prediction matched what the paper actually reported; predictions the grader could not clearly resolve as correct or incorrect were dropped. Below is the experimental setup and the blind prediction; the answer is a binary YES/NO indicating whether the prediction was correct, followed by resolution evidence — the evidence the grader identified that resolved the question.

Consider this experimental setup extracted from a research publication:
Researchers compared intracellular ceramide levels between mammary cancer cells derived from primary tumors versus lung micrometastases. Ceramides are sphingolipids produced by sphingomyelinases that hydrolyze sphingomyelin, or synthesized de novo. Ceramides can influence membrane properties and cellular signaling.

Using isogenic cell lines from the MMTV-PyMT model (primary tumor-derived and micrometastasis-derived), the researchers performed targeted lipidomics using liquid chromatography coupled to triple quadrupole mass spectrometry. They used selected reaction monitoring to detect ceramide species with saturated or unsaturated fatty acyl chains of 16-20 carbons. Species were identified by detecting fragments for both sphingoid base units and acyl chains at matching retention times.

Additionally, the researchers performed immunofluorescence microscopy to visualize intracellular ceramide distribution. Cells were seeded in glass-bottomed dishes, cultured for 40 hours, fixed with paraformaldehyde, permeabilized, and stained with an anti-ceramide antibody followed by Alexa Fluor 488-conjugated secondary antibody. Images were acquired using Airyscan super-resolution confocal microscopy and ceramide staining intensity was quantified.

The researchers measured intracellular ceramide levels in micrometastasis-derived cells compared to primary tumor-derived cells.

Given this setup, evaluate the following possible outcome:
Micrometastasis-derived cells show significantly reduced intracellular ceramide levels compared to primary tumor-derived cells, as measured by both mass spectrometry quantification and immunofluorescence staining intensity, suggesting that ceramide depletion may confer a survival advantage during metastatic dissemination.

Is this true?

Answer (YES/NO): NO